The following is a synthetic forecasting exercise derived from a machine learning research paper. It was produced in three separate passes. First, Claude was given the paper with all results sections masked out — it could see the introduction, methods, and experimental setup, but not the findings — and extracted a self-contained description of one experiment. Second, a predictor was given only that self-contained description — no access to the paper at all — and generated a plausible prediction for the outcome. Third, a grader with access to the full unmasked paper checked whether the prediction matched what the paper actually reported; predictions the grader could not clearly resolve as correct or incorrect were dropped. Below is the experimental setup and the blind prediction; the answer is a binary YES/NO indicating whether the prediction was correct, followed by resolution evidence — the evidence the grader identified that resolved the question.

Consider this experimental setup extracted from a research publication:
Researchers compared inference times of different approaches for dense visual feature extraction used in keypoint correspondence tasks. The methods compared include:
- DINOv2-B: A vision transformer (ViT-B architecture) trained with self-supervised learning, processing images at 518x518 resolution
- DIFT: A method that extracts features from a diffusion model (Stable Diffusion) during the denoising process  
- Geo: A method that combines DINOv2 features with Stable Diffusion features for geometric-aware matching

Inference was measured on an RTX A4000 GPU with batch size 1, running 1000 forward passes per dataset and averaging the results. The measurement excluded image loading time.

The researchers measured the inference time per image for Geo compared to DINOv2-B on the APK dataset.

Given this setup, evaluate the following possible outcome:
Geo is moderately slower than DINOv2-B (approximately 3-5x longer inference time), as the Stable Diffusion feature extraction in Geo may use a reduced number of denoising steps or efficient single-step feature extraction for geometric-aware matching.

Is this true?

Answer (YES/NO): NO